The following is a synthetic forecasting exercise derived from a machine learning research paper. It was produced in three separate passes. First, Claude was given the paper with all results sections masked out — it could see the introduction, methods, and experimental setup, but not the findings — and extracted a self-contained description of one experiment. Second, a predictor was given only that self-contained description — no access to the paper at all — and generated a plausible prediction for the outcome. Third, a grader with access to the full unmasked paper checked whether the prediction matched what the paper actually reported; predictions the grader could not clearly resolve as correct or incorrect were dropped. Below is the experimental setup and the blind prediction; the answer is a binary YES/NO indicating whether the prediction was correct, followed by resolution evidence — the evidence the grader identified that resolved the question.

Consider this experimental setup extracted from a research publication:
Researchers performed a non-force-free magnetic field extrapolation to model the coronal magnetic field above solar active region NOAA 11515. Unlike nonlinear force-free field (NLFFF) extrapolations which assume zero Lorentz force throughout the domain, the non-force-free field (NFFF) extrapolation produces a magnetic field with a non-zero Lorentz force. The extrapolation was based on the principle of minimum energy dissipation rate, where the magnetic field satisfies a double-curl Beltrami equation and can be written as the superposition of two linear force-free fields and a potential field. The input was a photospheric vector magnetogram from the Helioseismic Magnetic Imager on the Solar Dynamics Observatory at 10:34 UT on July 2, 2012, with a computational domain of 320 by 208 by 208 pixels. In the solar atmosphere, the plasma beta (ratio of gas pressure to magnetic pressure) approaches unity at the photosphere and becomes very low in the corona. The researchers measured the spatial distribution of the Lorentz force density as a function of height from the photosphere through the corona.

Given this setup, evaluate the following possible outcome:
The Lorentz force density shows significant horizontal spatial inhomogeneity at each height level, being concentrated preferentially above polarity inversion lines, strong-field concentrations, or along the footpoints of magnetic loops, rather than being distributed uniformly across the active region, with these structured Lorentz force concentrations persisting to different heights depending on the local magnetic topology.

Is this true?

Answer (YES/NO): YES